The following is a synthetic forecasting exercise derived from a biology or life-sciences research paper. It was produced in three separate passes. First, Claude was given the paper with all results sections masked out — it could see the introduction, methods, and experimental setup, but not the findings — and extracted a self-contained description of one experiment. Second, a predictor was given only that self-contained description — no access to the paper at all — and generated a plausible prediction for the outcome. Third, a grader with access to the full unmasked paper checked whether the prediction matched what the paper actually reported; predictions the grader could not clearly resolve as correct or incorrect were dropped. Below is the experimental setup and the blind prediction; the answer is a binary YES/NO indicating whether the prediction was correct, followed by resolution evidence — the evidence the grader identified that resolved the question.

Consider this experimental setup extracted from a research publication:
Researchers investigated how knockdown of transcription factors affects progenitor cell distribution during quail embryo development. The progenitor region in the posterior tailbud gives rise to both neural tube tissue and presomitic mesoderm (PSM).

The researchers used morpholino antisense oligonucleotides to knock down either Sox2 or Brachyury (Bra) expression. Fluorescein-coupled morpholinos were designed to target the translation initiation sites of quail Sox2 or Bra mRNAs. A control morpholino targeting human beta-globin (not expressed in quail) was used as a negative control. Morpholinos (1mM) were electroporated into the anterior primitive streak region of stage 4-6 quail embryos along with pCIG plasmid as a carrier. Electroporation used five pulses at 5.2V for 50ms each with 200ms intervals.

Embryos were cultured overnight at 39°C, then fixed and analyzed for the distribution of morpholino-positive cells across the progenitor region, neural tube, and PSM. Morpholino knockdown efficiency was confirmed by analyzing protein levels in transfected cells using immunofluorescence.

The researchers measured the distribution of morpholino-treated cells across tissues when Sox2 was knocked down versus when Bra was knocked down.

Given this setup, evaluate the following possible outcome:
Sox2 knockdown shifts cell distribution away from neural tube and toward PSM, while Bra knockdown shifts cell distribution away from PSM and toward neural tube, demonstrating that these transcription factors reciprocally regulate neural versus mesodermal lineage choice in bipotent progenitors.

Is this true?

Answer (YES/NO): NO